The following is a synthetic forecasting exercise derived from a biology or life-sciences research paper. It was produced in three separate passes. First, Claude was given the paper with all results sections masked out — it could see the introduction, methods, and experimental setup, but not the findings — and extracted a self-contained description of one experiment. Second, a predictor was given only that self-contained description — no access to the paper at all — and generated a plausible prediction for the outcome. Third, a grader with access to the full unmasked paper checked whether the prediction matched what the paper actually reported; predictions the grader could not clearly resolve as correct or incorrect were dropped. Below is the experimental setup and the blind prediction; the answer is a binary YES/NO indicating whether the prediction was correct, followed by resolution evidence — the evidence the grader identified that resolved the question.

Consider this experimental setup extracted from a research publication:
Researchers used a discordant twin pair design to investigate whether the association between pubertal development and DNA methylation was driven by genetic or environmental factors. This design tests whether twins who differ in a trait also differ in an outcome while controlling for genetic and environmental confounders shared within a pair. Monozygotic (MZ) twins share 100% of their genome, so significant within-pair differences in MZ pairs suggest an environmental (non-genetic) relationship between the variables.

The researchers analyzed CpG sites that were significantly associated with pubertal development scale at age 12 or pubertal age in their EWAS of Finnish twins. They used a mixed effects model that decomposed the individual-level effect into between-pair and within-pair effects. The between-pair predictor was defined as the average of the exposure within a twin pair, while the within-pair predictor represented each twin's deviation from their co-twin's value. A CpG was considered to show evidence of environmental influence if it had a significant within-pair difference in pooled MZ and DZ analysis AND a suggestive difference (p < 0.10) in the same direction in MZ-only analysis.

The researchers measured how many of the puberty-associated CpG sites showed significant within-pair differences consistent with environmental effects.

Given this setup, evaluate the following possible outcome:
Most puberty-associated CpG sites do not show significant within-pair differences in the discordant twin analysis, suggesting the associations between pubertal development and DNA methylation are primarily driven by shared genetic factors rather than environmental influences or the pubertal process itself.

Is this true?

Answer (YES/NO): YES